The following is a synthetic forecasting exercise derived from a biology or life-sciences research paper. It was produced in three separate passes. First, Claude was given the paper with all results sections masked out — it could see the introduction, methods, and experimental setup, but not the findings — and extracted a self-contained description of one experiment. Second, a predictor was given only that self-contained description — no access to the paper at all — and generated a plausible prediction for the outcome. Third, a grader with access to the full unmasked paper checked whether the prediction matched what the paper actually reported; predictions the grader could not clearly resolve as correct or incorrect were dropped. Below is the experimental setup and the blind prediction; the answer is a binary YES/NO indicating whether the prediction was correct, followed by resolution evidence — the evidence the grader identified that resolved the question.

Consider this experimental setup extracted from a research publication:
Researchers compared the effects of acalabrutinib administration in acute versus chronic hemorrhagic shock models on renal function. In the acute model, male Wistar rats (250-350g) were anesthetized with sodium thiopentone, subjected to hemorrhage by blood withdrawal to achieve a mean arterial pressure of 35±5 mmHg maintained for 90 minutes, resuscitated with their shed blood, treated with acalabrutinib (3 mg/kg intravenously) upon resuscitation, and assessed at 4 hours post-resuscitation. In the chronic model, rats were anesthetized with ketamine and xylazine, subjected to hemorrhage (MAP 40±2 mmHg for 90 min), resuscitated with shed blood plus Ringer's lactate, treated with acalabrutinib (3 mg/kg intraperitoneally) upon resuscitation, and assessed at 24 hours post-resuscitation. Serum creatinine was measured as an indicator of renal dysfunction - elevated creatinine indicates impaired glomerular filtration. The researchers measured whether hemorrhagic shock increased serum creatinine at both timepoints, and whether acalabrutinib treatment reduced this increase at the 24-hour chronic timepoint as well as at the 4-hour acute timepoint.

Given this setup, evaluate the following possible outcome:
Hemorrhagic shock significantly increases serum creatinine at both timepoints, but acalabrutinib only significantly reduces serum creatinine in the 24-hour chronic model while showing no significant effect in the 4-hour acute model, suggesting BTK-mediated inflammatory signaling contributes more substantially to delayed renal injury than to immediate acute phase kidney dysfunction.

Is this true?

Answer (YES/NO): NO